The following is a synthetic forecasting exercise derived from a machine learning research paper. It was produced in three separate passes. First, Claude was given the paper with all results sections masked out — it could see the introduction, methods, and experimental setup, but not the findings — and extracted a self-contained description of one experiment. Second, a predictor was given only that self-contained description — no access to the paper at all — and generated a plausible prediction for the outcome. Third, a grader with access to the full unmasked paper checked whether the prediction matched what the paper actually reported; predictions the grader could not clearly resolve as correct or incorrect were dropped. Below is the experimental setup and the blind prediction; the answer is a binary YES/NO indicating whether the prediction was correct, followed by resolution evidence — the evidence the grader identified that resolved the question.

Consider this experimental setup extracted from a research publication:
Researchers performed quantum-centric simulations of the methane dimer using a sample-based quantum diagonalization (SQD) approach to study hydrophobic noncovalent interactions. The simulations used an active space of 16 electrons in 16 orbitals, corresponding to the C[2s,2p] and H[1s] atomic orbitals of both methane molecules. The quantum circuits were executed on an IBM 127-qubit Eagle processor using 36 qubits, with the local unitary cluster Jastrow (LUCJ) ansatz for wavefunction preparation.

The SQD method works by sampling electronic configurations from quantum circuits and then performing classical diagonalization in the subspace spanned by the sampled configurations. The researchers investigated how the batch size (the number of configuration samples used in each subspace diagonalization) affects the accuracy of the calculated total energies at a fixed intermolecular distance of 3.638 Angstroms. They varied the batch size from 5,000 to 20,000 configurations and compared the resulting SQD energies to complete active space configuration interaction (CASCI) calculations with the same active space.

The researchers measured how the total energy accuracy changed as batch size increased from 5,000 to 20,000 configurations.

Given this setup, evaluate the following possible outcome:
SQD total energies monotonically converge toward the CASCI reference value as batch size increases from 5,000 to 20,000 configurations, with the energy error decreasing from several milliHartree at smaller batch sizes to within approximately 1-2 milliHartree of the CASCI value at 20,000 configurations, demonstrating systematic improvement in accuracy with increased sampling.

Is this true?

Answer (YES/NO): NO